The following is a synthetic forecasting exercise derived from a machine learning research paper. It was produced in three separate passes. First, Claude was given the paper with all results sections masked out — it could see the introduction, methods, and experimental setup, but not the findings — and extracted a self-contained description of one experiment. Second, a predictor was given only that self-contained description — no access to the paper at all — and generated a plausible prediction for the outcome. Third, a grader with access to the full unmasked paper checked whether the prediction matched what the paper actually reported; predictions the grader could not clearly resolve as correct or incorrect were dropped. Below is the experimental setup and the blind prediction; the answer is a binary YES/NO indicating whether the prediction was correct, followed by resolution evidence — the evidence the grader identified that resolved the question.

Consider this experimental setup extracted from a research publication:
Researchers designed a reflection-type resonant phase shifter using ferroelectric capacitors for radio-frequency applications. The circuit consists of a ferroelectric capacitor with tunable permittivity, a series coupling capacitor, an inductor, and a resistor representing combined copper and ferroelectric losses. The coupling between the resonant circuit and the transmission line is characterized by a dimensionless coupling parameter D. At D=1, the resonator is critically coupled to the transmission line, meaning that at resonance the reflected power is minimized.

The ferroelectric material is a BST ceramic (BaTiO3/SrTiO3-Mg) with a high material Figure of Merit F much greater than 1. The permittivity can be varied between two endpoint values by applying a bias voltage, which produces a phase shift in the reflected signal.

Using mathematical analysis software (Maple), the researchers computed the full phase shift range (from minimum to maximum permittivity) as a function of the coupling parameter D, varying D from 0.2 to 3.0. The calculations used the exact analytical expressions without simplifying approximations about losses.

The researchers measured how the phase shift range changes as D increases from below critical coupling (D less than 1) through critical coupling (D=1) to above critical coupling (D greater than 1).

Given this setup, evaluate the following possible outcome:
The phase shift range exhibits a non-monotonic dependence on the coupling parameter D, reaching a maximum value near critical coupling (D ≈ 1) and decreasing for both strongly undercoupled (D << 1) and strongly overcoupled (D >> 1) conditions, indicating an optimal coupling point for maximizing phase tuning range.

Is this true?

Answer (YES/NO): NO